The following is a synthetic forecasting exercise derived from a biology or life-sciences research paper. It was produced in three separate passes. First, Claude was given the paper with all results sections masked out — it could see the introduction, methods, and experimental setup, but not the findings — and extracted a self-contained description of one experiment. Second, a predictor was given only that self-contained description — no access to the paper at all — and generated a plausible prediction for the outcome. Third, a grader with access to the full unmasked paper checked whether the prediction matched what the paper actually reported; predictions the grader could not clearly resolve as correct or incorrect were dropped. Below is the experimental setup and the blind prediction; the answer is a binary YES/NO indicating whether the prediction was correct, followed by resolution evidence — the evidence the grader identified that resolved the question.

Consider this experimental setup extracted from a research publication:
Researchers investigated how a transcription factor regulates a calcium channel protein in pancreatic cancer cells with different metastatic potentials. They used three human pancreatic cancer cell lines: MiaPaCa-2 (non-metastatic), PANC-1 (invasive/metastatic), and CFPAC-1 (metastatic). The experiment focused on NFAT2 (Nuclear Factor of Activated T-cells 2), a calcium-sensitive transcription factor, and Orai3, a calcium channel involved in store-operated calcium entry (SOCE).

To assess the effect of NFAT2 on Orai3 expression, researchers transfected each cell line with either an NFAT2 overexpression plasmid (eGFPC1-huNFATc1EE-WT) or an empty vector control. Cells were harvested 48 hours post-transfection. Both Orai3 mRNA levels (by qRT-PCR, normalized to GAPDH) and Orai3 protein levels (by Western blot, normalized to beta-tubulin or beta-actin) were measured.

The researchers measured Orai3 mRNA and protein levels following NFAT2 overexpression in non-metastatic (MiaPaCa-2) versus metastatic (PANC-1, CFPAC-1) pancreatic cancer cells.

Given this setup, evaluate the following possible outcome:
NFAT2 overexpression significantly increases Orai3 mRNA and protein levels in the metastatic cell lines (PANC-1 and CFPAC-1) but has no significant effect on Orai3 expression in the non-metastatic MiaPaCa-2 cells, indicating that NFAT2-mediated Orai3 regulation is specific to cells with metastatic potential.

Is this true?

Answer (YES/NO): NO